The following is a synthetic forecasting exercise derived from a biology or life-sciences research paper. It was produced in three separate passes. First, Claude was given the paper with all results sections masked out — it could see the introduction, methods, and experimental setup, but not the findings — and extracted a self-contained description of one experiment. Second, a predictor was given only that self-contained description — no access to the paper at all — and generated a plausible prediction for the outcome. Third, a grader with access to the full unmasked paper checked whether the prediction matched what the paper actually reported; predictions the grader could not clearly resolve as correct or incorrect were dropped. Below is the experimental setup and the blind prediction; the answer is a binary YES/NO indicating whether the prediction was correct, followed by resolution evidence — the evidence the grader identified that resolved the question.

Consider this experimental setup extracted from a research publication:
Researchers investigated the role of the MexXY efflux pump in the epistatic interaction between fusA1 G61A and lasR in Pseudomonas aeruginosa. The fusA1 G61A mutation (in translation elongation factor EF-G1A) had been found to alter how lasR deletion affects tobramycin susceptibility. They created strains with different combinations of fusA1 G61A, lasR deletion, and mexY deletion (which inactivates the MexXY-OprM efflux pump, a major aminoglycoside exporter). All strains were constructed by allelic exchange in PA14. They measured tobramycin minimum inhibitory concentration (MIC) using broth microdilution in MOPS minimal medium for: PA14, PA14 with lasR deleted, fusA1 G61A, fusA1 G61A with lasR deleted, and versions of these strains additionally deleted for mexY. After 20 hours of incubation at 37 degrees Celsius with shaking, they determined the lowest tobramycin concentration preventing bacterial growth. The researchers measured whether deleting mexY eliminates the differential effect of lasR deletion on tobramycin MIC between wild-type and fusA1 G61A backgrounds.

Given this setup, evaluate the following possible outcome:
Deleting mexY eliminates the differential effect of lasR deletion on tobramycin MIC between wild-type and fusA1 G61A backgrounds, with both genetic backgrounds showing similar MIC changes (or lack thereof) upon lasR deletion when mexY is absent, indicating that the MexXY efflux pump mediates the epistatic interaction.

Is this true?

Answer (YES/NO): YES